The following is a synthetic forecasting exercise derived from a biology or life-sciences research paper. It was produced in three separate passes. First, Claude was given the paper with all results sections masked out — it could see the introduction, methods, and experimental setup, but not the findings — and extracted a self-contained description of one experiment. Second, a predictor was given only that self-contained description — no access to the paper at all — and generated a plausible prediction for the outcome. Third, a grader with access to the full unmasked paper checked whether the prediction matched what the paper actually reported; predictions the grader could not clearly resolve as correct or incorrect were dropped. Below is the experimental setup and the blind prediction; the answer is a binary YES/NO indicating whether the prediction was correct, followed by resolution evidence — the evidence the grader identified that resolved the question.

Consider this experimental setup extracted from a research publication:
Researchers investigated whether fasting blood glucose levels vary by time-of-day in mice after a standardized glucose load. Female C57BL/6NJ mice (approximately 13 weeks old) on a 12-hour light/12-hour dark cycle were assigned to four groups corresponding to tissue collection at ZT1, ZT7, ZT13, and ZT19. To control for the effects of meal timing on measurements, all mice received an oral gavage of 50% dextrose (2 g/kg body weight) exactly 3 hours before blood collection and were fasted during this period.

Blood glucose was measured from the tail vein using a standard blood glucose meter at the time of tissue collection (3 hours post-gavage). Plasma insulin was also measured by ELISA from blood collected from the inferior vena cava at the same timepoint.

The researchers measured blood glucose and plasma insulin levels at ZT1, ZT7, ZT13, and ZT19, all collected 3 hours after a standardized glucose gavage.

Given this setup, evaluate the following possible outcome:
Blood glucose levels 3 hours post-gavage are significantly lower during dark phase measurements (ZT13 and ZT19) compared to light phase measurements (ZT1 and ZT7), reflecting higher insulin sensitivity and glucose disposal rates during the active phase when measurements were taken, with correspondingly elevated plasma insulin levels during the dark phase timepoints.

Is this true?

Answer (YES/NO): NO